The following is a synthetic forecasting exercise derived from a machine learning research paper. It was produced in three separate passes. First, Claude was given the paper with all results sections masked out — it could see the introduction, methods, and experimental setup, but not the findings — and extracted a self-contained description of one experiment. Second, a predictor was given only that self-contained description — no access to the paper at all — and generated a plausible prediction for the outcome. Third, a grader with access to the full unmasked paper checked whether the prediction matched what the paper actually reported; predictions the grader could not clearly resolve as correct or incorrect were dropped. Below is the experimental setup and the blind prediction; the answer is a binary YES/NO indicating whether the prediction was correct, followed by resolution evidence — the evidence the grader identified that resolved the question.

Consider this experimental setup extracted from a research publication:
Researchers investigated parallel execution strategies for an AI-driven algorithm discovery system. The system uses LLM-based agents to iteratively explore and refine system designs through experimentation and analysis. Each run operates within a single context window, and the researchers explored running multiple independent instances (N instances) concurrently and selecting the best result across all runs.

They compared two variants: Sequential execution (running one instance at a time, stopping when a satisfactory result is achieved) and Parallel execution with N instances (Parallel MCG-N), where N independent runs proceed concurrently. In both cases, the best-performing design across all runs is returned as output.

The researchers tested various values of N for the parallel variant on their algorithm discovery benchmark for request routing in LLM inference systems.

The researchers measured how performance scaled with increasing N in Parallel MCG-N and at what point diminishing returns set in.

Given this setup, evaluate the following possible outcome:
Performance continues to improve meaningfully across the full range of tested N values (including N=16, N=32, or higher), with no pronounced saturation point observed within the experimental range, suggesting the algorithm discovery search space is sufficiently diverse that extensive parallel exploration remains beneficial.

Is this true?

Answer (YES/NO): NO